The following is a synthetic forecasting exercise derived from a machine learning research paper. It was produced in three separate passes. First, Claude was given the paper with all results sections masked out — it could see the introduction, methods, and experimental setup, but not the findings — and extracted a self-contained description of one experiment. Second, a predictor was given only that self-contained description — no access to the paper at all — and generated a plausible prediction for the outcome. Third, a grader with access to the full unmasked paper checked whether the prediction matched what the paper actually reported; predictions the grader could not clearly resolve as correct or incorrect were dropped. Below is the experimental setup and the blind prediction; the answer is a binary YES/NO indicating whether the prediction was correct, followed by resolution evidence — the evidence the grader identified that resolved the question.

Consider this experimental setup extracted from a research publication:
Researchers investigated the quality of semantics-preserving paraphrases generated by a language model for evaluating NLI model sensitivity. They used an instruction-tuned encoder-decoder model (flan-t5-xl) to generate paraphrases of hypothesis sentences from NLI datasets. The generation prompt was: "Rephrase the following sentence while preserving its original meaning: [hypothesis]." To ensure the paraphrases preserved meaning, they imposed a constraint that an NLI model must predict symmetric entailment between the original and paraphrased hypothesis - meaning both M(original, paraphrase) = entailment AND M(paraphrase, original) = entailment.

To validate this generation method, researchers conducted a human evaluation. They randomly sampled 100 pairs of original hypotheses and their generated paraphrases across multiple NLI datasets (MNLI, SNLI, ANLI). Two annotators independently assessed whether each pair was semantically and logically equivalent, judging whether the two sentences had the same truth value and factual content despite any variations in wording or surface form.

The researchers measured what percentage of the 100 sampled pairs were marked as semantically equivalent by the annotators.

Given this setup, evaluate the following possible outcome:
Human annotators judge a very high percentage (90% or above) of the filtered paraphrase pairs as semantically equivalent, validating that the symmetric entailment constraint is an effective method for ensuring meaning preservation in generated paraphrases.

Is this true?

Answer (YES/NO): YES